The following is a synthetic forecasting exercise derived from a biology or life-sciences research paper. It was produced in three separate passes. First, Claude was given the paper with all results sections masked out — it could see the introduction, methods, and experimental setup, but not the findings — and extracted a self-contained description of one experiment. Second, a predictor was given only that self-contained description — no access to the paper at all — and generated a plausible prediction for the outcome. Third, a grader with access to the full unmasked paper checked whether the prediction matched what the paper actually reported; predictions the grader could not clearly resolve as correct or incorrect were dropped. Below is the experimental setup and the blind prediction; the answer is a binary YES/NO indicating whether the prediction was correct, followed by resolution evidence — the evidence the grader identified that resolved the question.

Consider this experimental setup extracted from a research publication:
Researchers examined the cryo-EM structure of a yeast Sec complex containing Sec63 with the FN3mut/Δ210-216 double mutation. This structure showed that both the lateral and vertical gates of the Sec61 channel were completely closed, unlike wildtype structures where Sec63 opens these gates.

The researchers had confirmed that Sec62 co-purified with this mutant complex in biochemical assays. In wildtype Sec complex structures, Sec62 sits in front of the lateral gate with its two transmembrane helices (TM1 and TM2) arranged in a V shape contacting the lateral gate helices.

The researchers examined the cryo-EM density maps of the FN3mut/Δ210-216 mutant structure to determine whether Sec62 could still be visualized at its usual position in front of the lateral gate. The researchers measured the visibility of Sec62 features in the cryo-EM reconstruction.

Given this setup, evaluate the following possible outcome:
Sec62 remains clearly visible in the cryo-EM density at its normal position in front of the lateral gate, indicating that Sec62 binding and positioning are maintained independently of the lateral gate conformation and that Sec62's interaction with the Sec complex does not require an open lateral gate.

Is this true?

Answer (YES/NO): NO